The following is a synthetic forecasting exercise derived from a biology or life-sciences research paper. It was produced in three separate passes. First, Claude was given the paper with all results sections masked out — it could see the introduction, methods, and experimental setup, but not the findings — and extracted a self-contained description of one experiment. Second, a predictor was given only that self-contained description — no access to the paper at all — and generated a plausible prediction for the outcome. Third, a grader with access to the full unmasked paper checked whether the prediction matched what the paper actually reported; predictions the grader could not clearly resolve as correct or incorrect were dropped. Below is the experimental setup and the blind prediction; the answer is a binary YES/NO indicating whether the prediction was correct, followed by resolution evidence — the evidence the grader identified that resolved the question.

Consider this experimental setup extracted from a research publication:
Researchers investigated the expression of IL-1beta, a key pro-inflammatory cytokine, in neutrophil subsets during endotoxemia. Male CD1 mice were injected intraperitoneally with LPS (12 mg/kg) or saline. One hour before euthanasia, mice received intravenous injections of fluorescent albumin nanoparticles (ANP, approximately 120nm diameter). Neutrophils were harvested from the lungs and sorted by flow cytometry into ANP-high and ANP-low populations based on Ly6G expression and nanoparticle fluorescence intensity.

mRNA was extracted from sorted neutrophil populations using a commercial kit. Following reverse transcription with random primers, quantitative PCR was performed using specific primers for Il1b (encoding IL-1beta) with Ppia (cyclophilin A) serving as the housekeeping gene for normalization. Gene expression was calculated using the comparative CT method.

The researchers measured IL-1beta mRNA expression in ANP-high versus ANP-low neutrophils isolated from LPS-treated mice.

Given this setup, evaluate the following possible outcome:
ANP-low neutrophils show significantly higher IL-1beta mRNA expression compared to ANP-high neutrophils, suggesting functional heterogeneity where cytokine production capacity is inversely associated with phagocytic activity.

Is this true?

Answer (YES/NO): NO